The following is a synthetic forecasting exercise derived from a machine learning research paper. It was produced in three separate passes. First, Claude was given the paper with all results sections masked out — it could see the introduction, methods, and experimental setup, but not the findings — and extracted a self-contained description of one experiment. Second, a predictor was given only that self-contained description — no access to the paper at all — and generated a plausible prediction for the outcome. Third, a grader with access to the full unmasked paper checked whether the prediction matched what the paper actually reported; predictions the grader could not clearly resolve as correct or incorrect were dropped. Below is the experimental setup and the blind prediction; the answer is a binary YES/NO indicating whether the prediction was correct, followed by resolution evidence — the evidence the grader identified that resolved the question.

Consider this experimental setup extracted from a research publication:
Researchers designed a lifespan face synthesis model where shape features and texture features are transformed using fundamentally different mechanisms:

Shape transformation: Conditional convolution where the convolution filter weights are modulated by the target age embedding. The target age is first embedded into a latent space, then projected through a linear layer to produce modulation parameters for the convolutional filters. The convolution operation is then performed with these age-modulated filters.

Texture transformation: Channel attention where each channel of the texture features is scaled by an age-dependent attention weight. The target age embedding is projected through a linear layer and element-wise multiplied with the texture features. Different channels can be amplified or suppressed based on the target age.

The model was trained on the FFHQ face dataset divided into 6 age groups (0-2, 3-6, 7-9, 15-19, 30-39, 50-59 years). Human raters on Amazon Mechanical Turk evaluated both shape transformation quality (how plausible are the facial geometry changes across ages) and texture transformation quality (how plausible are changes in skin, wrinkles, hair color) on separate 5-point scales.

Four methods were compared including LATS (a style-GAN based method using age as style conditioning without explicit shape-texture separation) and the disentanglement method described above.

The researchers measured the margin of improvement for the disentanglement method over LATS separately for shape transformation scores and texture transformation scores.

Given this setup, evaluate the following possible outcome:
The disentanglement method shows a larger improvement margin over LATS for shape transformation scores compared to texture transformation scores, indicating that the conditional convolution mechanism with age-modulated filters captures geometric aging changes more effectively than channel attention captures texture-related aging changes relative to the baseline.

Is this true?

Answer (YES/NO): YES